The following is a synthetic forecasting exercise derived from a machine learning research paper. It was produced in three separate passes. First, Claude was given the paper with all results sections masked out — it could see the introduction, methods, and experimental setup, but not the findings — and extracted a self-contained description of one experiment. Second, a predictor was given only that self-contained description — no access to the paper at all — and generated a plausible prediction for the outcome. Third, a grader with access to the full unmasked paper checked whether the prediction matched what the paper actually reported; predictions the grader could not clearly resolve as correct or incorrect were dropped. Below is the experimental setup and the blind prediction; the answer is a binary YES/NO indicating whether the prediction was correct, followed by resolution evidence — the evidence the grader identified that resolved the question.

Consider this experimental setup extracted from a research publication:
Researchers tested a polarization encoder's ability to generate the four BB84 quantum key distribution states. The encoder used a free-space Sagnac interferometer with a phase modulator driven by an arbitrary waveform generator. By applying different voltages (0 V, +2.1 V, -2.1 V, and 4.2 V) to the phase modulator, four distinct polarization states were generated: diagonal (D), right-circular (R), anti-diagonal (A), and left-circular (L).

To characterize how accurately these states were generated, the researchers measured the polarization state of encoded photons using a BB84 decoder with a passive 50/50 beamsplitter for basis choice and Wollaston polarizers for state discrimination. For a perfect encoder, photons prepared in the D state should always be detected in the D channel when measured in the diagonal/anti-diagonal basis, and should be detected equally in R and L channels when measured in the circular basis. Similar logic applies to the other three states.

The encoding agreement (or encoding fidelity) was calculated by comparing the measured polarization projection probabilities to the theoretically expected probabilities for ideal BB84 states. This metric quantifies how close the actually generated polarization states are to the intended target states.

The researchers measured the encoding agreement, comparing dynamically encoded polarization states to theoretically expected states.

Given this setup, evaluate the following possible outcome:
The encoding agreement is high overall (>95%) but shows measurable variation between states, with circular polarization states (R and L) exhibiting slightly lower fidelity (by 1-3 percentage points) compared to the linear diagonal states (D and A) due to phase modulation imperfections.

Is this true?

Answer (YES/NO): NO